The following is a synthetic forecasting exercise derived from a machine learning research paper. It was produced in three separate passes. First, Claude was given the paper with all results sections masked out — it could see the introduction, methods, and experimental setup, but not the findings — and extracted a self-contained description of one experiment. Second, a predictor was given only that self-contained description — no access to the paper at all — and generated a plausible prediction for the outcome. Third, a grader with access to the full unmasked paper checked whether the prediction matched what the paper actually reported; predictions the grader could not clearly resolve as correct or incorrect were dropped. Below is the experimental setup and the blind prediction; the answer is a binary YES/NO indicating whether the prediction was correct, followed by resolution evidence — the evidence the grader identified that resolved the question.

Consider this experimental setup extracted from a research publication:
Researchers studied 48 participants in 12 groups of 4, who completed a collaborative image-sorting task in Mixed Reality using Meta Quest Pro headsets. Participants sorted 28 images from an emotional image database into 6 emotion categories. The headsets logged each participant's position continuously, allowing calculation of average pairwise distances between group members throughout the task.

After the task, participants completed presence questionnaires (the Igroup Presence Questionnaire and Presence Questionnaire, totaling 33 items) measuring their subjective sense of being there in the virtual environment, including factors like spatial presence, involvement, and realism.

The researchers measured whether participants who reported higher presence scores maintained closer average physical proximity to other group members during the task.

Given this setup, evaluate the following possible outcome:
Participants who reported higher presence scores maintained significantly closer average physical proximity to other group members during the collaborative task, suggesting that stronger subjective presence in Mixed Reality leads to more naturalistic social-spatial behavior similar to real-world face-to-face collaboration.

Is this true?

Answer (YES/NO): NO